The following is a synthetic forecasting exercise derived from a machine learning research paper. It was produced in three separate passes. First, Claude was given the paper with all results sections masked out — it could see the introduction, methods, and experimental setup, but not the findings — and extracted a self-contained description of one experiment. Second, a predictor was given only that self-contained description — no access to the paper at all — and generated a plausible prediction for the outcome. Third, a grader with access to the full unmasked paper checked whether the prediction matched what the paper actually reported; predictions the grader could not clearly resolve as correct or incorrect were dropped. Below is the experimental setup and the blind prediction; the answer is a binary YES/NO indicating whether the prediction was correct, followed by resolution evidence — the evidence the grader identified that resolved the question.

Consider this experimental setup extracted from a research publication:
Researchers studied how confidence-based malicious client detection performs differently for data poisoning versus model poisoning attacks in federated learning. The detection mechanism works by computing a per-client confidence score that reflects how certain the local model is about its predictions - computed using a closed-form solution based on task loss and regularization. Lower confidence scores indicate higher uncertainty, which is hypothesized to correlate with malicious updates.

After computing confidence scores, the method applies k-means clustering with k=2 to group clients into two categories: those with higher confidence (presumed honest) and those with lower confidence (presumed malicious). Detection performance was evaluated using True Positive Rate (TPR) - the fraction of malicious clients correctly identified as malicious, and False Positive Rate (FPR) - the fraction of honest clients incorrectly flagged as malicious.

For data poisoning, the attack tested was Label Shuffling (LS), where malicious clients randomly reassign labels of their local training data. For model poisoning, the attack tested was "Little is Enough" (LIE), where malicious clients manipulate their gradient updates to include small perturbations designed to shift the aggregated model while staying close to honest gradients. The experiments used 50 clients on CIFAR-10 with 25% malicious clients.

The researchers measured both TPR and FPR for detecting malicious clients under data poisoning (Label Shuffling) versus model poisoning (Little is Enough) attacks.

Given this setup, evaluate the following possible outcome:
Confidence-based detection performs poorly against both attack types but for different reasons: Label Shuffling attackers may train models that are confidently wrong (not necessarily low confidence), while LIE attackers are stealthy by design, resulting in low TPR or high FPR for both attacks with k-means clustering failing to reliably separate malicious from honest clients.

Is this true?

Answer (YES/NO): NO